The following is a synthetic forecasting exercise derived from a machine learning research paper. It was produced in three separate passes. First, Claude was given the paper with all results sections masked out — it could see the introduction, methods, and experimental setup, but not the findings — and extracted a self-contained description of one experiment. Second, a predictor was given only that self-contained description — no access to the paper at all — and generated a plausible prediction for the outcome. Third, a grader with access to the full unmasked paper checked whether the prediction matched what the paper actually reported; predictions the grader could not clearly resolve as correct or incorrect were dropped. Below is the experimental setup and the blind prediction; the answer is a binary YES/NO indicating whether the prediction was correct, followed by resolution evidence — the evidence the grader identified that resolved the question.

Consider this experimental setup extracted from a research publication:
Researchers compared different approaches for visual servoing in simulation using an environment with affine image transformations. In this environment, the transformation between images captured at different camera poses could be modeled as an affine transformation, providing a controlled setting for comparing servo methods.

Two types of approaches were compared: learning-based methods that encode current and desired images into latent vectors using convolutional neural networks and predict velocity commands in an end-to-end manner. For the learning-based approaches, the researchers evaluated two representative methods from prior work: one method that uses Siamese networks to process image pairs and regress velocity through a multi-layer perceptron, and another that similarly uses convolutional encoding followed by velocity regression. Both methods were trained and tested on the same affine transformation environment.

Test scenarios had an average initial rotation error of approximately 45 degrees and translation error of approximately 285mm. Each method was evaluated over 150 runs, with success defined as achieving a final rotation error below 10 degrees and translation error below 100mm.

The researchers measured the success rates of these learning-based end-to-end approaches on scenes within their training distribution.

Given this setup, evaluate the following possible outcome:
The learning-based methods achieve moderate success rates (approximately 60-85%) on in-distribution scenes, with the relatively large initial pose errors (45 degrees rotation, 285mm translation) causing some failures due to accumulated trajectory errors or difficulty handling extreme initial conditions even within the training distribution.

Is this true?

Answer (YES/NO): NO